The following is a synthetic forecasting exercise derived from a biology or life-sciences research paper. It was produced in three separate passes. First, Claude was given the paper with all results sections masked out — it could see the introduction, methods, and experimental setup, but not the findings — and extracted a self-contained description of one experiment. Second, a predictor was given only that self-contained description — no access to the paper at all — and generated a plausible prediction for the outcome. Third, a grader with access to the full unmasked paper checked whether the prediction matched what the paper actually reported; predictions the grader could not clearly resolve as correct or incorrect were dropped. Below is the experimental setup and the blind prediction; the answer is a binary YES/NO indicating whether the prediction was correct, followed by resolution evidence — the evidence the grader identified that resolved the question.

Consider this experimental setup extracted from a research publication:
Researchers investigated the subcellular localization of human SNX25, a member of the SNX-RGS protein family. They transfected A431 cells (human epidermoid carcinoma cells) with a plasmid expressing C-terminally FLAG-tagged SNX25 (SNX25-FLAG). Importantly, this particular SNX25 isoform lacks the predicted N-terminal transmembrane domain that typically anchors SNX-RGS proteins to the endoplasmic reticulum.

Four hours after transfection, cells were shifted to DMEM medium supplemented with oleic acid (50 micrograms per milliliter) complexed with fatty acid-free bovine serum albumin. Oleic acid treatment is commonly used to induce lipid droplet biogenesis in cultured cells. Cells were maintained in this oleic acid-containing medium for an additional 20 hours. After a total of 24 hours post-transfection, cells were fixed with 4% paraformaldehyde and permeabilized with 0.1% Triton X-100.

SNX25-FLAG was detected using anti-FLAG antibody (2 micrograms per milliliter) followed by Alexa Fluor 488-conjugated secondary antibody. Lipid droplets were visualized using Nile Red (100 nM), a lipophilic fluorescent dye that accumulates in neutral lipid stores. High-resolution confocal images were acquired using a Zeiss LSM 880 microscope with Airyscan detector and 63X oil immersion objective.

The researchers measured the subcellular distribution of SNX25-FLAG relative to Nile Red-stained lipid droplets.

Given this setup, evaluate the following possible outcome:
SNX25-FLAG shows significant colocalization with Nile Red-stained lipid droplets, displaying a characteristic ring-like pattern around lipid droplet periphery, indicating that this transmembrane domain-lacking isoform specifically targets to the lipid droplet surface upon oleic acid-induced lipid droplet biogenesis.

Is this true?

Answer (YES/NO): YES